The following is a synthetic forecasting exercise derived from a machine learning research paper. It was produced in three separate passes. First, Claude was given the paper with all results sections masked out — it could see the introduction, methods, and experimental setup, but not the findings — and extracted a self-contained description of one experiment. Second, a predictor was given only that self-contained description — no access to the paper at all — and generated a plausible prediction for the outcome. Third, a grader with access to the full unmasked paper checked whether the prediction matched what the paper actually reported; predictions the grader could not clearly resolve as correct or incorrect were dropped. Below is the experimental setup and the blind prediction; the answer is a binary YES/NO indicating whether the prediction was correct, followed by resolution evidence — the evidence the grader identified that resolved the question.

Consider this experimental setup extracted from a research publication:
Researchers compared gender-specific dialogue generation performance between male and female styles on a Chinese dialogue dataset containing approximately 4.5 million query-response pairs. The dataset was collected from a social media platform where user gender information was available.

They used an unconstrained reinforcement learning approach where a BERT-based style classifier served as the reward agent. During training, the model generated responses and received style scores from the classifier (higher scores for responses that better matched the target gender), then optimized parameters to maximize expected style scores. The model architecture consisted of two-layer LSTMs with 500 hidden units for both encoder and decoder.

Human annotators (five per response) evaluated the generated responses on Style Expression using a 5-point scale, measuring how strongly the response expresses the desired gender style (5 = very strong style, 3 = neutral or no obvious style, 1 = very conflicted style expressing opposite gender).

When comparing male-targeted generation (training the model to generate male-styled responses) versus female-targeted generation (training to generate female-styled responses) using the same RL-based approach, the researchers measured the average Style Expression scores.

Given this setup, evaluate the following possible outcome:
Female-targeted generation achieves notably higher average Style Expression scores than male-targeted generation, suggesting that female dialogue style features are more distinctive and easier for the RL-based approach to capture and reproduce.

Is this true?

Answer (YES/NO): NO